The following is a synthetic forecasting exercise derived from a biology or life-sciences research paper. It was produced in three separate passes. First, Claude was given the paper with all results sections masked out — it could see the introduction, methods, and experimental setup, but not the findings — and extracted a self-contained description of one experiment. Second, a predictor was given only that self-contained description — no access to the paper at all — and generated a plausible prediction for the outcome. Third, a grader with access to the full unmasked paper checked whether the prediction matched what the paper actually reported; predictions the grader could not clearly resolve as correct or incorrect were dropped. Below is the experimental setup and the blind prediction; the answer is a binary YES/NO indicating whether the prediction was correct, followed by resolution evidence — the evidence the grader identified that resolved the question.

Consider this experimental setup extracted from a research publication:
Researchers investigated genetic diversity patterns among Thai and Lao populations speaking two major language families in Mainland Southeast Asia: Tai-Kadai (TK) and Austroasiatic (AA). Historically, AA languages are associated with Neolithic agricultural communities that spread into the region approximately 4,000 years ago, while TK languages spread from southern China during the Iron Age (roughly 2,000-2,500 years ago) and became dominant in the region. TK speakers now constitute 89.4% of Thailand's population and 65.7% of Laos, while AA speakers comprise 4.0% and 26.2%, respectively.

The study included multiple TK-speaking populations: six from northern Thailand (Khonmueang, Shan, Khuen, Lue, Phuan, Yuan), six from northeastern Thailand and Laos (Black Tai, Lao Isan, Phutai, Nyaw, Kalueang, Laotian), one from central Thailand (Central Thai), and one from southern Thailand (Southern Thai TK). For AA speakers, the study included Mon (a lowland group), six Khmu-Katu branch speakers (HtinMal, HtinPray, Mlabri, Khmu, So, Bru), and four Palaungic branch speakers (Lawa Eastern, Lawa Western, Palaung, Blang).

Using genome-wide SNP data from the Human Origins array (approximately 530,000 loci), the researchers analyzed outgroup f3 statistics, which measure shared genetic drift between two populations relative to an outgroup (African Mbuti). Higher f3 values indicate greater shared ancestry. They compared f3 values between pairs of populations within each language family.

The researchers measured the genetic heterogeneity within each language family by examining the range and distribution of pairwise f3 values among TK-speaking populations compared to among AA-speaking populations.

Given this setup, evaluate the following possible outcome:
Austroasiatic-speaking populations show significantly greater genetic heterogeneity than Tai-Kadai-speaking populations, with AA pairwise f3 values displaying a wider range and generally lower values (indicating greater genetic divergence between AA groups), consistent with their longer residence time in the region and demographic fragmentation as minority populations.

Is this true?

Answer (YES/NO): YES